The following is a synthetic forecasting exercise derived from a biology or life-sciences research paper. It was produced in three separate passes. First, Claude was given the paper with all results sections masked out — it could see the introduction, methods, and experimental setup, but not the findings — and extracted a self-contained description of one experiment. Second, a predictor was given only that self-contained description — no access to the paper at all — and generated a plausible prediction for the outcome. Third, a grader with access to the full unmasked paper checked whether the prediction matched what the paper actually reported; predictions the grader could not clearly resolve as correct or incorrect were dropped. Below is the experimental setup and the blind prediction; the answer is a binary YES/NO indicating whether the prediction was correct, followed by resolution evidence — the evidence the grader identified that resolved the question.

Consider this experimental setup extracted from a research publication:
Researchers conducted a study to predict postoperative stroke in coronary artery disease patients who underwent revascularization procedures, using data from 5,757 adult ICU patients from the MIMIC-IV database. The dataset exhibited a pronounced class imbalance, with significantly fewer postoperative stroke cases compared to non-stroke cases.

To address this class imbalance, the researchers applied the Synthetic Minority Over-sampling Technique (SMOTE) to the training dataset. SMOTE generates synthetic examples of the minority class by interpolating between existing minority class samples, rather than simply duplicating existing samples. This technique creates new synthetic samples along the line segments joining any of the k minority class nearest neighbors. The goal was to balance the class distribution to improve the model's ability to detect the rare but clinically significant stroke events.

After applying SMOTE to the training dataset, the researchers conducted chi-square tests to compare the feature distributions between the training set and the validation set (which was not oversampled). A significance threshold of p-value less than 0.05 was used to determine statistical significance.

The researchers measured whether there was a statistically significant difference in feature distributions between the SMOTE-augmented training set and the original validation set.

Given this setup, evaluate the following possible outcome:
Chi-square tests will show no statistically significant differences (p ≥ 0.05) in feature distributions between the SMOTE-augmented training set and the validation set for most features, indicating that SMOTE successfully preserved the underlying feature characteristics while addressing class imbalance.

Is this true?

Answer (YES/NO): NO